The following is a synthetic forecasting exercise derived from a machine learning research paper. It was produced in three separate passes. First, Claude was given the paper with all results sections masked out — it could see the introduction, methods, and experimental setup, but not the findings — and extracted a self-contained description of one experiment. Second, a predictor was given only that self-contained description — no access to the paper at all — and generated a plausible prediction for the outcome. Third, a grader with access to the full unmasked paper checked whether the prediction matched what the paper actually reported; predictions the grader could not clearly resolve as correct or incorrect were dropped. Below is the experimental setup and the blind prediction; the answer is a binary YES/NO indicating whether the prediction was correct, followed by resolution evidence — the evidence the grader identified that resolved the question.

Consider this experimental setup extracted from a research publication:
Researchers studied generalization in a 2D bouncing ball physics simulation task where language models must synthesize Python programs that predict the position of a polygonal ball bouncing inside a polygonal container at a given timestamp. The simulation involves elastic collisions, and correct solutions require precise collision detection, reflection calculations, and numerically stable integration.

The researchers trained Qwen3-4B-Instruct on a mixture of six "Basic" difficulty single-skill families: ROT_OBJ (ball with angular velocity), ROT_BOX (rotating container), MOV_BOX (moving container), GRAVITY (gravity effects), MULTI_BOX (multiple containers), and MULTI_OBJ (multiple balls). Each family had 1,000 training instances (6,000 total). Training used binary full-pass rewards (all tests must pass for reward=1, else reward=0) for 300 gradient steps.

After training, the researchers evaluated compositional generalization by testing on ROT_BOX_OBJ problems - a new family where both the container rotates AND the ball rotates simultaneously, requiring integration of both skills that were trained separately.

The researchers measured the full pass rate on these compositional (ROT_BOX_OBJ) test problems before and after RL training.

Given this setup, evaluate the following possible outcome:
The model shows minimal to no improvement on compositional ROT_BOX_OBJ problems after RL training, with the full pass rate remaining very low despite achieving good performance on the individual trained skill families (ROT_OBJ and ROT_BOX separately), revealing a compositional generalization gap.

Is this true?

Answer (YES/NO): NO